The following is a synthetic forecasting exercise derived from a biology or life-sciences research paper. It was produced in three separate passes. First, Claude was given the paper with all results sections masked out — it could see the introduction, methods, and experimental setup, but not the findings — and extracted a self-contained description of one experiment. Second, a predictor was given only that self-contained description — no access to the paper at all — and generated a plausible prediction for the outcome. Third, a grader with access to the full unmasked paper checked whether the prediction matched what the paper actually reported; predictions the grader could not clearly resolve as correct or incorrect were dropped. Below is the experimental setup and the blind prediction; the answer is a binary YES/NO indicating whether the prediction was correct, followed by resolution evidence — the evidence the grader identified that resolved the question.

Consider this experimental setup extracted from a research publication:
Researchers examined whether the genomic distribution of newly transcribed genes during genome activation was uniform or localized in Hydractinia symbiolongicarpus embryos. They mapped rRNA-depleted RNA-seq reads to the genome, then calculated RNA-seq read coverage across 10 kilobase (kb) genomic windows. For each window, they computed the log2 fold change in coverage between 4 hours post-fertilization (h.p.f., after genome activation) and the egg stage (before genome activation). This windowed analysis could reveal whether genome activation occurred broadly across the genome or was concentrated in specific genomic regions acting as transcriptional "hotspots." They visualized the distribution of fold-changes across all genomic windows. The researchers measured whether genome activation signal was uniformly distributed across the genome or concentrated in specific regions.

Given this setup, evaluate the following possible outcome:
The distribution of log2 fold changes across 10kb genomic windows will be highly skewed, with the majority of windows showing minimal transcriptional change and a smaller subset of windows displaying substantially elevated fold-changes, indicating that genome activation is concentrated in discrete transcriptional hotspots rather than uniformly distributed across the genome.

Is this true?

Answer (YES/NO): YES